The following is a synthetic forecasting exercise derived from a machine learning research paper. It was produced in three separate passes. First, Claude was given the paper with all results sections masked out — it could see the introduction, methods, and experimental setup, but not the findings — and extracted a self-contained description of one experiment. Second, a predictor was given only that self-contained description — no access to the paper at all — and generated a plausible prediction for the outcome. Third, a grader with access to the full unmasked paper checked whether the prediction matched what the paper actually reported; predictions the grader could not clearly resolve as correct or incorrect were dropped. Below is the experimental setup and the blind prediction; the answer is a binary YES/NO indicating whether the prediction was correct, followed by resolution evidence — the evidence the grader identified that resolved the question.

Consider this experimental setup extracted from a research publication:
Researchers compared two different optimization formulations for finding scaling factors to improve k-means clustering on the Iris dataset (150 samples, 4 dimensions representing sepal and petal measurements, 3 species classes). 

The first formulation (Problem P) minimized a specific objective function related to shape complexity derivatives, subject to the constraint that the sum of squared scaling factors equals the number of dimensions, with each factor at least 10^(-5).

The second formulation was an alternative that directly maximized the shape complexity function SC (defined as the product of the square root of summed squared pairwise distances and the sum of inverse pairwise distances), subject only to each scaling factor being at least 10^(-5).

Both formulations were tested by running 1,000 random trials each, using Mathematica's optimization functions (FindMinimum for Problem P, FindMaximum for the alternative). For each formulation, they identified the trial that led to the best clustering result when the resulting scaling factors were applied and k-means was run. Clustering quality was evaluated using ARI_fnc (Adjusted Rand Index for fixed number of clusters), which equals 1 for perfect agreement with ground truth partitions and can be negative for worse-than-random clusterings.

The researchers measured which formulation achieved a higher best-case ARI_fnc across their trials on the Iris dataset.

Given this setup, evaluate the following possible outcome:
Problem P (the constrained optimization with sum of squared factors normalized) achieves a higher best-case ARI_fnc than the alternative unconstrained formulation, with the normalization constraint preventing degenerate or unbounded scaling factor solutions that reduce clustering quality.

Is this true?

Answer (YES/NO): NO